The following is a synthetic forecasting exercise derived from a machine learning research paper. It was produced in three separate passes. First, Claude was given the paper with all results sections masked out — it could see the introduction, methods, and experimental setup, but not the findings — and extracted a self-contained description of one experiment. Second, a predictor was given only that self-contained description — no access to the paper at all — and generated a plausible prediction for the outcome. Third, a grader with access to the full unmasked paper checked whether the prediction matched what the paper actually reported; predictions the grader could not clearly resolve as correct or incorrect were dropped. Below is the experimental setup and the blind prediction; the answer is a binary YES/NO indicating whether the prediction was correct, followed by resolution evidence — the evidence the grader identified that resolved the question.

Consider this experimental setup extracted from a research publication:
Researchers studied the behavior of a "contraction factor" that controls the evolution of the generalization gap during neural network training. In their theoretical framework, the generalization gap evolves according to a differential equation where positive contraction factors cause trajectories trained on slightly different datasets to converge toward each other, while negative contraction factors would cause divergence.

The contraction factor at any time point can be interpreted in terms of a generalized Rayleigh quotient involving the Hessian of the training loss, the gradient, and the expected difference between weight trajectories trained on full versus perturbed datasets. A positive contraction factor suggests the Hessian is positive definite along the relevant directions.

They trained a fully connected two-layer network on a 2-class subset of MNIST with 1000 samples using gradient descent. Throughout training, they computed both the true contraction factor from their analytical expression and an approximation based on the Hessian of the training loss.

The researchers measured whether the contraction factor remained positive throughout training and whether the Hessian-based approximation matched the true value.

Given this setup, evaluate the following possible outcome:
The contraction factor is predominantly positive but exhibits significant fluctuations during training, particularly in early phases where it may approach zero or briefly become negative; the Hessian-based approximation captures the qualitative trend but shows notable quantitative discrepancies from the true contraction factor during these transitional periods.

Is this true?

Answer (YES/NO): NO